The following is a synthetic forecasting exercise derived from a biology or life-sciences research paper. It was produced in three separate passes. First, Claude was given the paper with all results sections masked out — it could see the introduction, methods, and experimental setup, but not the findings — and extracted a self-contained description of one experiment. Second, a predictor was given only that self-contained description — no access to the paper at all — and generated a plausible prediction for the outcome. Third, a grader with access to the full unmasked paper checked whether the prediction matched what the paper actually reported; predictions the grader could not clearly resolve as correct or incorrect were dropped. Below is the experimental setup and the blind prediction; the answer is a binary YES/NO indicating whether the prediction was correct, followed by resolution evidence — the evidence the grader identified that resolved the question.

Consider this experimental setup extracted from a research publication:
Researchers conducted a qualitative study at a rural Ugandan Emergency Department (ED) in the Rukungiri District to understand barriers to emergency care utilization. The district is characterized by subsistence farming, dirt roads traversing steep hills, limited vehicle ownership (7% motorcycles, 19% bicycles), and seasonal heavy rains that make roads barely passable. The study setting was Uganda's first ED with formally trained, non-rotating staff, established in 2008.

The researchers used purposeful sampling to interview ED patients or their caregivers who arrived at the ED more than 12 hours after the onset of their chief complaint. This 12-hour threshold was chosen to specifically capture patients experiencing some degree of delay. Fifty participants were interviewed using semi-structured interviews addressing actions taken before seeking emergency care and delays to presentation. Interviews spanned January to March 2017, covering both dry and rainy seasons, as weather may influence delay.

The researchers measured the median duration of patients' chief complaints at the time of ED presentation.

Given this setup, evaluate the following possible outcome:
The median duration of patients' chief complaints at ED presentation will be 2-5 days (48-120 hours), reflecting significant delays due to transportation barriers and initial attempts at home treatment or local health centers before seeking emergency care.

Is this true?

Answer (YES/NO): NO